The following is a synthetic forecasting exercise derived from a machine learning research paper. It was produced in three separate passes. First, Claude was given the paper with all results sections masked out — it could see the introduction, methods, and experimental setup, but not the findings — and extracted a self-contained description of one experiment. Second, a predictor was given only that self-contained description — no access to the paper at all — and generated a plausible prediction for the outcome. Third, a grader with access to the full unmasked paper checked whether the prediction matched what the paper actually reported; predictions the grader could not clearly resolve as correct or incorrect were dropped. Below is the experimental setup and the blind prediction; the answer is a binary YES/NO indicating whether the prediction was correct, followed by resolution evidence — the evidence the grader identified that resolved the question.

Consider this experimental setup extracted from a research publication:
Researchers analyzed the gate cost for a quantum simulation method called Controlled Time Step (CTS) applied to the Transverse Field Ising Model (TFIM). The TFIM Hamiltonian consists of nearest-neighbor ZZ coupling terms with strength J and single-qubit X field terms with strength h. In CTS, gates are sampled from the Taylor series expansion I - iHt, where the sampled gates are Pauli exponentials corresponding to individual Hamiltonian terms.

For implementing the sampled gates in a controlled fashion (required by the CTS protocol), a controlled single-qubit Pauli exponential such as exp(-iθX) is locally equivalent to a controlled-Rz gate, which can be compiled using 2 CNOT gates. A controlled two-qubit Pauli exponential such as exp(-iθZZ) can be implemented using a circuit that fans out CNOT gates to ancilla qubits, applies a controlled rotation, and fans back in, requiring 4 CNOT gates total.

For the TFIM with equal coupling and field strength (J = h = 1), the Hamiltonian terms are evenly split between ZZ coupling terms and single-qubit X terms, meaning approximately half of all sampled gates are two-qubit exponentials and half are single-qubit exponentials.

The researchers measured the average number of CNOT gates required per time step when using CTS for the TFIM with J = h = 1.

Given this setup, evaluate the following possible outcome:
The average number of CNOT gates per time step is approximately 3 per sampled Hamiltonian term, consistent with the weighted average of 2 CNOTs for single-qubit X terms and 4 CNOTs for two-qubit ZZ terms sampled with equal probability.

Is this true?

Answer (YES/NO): YES